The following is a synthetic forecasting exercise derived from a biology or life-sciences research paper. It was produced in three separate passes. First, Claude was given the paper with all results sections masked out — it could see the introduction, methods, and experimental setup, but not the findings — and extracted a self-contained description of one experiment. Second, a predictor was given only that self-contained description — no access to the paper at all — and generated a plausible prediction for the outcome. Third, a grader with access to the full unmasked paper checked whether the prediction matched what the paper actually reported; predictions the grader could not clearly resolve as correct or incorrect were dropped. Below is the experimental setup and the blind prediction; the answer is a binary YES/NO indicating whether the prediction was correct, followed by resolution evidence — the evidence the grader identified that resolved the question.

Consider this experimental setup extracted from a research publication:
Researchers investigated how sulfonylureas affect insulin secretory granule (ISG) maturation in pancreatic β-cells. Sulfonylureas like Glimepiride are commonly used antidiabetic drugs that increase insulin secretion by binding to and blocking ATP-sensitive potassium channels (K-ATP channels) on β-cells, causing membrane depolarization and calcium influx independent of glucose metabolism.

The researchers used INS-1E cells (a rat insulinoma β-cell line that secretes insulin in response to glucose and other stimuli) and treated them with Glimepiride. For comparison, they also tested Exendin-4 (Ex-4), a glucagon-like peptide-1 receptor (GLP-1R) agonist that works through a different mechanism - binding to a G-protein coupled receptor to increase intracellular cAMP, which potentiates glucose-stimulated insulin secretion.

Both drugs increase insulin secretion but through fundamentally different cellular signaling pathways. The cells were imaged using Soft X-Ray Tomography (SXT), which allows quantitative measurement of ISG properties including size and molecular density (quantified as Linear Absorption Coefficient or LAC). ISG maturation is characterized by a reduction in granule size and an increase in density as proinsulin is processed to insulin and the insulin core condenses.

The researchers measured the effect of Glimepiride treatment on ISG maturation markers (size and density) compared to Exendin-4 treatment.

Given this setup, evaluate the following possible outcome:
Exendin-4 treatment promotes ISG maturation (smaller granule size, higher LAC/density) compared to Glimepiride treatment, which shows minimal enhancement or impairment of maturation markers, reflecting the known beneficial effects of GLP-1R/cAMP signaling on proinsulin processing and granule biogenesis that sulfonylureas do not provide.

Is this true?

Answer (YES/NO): YES